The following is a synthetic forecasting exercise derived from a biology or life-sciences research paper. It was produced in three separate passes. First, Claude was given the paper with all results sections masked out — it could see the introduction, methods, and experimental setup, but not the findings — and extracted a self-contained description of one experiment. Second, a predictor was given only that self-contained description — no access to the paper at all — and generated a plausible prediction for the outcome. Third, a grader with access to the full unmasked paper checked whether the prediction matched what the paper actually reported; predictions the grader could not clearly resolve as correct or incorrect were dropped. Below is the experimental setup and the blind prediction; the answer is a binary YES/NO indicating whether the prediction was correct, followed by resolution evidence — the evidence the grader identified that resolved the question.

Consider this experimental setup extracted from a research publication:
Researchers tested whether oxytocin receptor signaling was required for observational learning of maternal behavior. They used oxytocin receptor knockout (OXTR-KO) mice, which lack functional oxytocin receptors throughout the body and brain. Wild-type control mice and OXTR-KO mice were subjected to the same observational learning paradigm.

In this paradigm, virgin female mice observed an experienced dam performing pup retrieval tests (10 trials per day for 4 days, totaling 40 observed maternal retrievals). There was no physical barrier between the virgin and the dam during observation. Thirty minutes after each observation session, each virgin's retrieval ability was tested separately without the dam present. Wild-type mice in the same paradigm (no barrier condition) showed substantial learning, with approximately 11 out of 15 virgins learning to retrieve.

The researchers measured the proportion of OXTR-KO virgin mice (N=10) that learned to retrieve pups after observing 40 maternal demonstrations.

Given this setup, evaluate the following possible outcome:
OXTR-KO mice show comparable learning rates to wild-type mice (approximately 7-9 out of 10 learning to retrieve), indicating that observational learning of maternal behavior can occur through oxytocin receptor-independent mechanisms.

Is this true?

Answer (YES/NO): NO